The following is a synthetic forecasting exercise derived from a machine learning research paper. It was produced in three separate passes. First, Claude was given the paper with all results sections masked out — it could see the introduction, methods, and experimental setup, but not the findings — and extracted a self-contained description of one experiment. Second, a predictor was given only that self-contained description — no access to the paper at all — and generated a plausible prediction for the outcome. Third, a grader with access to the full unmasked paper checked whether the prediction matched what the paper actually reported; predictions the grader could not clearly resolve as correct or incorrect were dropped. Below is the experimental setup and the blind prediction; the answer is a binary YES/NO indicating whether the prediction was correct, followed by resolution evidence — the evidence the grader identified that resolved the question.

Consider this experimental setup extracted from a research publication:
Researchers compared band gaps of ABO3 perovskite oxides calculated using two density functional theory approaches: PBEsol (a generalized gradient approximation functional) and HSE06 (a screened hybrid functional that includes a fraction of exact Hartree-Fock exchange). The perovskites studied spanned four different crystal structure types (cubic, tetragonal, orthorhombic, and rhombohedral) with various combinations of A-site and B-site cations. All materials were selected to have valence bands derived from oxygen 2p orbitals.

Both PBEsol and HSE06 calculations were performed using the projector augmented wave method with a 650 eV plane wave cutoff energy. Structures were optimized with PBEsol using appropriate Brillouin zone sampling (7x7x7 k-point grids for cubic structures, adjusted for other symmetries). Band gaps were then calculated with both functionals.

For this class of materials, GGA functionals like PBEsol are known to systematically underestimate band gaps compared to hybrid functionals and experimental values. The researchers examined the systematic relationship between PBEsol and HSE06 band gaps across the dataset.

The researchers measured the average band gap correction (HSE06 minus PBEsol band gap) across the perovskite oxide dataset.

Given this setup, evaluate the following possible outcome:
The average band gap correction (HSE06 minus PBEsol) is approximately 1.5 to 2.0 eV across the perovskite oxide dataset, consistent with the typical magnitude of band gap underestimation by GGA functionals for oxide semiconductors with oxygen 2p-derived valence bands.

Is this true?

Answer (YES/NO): YES